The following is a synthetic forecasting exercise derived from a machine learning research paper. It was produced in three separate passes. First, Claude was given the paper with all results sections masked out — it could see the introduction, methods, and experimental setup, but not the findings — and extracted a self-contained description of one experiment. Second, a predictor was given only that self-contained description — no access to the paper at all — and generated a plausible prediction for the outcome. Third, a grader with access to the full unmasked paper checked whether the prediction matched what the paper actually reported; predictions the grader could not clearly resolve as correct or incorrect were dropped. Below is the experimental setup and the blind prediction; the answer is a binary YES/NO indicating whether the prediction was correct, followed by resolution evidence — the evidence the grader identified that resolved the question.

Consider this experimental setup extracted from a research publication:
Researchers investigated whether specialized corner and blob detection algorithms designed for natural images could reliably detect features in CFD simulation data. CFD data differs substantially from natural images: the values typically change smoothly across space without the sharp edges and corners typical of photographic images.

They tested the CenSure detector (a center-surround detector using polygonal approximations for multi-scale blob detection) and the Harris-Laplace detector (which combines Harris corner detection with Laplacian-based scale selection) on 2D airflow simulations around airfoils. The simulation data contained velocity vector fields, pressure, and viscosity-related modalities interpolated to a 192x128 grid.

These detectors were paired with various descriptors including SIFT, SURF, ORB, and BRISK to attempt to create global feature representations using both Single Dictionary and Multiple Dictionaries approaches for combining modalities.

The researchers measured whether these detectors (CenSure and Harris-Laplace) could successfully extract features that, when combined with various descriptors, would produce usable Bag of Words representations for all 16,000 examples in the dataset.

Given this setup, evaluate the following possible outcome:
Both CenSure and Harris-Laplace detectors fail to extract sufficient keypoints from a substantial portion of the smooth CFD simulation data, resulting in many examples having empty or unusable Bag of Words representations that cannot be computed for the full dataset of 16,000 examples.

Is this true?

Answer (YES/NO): YES